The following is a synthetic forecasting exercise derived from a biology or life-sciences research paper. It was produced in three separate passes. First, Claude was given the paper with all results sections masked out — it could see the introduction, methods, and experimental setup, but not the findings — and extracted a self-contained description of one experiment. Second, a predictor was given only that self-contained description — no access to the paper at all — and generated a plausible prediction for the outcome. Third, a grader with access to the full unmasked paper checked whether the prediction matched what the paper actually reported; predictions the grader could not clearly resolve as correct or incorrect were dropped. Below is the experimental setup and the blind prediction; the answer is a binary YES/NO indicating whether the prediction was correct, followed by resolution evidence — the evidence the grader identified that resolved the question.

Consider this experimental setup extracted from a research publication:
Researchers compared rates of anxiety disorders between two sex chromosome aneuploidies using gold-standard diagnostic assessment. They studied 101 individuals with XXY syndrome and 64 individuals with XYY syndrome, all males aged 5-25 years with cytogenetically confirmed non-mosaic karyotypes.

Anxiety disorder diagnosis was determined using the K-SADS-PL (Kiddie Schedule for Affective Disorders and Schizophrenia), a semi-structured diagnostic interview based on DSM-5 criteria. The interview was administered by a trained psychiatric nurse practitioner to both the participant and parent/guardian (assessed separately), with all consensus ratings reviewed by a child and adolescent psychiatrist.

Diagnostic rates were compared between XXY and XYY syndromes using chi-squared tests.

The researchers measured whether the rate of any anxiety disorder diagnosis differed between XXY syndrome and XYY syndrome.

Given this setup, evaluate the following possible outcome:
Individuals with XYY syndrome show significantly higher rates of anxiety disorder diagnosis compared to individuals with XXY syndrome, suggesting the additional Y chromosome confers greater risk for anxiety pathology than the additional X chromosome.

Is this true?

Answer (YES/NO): NO